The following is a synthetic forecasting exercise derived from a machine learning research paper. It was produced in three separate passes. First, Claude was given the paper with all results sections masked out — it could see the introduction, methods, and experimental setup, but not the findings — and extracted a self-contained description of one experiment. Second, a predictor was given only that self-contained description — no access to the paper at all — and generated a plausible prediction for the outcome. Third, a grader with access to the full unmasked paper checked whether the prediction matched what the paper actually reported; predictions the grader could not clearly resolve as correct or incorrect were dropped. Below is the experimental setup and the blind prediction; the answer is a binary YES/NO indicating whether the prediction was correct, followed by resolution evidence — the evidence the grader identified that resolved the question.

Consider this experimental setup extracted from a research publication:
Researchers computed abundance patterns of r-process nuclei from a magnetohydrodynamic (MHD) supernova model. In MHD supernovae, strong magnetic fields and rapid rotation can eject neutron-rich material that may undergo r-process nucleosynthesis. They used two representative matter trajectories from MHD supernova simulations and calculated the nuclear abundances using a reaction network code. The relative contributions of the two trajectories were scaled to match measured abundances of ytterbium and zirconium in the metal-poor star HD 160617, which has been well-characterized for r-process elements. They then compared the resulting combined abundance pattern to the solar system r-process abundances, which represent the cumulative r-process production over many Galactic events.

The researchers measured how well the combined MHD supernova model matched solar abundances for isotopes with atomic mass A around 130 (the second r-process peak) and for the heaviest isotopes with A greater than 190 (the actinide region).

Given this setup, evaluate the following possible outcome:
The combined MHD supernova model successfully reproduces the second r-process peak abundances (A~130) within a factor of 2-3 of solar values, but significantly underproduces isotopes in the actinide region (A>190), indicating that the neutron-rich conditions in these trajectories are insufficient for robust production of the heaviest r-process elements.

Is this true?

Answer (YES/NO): NO